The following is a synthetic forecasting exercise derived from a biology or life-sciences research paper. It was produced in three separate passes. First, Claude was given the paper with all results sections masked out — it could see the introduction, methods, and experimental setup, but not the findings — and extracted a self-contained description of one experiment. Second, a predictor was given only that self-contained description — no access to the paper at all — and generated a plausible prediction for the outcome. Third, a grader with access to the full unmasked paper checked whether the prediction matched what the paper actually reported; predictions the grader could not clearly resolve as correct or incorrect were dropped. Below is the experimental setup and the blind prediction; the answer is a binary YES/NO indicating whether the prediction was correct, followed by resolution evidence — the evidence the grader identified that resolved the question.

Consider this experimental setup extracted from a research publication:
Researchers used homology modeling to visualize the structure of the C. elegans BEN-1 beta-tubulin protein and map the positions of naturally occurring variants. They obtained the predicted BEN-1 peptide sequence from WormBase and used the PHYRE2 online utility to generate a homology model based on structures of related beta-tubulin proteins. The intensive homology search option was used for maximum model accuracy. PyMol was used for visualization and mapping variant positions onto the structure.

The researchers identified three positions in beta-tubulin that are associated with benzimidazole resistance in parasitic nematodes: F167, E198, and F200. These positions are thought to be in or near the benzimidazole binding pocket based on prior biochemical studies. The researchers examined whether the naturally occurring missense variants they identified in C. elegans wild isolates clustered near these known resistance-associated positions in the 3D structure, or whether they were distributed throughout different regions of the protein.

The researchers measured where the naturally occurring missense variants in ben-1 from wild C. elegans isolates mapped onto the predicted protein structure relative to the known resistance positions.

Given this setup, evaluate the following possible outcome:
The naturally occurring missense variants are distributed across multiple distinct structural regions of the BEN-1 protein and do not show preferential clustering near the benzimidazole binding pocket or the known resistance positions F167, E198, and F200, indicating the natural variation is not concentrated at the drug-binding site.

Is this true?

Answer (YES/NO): YES